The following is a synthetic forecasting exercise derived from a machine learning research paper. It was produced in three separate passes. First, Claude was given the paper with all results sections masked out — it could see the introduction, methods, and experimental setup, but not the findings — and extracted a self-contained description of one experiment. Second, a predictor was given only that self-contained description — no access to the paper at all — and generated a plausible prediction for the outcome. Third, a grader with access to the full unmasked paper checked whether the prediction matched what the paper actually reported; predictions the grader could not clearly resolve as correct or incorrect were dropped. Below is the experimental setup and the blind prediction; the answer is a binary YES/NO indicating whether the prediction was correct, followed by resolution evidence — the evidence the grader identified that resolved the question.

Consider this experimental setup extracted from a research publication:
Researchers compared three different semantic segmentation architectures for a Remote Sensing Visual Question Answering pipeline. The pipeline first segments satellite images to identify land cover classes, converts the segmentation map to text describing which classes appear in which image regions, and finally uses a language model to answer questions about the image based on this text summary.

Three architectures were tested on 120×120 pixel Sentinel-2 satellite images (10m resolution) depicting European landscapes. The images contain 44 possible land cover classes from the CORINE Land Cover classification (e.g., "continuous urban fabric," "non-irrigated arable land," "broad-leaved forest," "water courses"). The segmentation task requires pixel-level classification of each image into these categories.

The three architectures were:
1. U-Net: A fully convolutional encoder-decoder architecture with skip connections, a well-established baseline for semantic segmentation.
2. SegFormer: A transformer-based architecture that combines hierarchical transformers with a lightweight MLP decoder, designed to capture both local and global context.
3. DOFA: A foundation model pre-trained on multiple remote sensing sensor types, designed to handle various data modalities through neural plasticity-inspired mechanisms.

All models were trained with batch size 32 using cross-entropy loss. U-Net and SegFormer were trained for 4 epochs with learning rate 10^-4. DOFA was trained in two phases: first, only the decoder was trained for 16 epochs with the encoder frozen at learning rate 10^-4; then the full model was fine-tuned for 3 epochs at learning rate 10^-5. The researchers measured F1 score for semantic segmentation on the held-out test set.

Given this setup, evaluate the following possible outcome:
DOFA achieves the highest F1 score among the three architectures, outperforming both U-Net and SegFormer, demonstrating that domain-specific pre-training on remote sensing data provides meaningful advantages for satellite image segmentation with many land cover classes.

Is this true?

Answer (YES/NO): NO